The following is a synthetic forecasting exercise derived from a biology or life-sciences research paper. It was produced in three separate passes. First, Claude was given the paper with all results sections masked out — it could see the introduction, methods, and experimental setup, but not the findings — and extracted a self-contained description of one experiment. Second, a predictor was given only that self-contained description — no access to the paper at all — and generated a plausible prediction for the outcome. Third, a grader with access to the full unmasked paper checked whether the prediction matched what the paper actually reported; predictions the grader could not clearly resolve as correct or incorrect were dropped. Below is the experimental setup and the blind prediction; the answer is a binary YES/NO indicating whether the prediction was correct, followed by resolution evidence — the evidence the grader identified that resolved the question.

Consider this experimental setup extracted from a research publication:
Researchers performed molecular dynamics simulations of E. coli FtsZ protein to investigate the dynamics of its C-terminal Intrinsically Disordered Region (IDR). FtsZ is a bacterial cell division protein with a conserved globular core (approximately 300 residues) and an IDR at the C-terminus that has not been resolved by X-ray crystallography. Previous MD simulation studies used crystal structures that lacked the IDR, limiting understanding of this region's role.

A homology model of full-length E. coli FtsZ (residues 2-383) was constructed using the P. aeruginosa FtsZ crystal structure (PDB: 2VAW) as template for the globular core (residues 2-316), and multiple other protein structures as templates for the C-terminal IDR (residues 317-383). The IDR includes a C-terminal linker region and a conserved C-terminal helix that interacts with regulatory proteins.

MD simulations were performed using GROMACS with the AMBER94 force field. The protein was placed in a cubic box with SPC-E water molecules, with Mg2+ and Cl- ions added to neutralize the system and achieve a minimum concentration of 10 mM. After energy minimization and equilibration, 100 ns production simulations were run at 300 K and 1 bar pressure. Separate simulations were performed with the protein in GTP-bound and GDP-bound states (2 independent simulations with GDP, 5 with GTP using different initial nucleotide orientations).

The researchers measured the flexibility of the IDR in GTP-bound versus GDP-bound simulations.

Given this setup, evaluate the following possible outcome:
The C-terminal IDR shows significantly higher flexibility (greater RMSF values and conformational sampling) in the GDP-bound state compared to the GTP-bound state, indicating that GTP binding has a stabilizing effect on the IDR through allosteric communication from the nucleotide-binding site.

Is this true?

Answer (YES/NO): YES